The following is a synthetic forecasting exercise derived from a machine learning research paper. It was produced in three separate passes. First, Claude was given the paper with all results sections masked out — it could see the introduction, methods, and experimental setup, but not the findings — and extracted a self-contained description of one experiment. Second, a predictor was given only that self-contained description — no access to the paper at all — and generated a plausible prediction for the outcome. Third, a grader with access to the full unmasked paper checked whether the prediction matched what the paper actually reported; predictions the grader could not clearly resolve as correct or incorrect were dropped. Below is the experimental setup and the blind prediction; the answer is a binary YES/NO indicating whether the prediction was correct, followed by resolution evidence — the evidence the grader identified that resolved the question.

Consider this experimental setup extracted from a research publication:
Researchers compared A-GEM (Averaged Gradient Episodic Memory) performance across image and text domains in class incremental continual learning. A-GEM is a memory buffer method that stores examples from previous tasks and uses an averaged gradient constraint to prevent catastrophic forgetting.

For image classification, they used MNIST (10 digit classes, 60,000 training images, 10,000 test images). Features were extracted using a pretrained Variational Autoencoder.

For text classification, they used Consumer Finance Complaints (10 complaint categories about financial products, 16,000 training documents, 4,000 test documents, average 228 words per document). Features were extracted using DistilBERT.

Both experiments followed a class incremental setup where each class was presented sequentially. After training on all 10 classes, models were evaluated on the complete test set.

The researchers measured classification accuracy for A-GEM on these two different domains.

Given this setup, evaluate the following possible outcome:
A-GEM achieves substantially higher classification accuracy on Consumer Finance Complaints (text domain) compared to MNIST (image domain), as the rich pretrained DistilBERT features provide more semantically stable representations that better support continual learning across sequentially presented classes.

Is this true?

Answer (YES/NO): NO